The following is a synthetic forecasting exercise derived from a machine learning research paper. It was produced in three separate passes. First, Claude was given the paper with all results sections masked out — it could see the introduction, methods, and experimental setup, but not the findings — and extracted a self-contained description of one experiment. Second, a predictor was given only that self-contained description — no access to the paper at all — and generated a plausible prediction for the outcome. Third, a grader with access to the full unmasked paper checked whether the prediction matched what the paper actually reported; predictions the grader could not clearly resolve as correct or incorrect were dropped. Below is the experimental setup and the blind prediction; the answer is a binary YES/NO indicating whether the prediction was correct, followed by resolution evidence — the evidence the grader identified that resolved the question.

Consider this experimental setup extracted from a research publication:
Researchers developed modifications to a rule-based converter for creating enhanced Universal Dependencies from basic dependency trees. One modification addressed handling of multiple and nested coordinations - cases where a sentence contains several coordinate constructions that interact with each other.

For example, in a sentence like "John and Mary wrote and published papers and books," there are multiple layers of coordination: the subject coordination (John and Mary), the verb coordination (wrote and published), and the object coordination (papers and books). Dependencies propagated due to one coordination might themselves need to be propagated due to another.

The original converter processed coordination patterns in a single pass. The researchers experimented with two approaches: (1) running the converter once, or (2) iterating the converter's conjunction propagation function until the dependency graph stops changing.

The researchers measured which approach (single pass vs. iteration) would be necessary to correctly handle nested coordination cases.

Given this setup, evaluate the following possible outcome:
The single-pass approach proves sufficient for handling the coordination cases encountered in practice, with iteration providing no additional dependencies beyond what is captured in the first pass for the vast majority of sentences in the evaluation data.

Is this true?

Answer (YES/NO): NO